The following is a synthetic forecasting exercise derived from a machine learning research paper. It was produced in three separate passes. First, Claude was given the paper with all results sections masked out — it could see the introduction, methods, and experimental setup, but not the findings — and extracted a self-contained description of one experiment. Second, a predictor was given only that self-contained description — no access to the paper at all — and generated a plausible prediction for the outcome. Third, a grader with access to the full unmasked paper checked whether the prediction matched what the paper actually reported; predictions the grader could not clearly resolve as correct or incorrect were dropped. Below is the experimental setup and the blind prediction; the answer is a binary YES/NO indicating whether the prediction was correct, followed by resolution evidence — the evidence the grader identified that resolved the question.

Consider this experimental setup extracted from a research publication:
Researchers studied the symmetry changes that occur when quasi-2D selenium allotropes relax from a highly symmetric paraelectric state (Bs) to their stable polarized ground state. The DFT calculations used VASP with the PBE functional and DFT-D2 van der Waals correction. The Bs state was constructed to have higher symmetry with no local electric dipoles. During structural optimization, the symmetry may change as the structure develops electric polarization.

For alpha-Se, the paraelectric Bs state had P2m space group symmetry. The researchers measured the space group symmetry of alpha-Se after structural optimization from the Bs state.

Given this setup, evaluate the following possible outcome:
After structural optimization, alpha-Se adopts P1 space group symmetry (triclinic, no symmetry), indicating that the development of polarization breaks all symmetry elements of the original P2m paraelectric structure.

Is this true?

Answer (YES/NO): NO